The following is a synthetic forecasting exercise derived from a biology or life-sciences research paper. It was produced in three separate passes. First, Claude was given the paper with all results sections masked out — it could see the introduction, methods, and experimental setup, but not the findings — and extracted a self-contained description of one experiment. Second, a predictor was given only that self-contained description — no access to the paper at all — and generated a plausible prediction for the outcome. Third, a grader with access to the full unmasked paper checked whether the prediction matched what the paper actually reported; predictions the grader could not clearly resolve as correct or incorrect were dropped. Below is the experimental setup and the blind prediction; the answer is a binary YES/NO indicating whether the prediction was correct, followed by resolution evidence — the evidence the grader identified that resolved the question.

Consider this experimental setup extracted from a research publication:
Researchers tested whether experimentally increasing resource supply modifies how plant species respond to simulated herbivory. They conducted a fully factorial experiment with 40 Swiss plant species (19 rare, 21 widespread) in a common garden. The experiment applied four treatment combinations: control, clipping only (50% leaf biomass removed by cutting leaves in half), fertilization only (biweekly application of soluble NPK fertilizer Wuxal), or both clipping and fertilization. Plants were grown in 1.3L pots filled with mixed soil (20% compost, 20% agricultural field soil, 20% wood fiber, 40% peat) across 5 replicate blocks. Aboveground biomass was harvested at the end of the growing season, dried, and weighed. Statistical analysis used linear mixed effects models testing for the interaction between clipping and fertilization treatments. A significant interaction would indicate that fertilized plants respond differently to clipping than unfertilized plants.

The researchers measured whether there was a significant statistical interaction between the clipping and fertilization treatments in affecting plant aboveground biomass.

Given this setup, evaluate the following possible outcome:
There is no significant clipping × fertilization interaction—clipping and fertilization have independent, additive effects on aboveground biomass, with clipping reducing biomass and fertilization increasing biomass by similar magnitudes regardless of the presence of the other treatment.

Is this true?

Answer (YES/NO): NO